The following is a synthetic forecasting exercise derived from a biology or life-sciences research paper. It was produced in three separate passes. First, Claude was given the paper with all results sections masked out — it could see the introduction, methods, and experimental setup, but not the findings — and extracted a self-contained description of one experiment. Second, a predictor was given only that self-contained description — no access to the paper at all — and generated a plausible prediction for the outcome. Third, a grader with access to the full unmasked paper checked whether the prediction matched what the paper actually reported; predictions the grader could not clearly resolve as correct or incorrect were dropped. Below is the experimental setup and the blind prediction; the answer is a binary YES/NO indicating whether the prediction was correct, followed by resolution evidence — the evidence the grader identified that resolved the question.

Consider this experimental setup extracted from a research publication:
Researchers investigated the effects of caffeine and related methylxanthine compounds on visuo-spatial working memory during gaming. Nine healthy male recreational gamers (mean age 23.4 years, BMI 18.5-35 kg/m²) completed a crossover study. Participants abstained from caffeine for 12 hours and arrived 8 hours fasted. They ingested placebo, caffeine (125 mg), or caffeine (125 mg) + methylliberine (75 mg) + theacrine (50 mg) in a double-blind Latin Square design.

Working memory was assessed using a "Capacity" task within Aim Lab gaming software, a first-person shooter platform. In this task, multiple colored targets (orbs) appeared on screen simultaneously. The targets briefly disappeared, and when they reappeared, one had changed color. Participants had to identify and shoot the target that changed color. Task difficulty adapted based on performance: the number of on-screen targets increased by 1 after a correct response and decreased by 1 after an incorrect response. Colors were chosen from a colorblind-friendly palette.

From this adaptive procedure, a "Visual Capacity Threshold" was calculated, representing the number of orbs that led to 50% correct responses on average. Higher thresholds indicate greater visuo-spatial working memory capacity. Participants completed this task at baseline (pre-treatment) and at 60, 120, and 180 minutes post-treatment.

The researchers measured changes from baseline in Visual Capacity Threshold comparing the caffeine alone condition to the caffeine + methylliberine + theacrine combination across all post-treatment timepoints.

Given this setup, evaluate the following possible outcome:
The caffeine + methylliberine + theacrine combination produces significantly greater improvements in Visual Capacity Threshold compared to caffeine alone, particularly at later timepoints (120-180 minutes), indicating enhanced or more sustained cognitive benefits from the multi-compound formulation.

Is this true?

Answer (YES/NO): NO